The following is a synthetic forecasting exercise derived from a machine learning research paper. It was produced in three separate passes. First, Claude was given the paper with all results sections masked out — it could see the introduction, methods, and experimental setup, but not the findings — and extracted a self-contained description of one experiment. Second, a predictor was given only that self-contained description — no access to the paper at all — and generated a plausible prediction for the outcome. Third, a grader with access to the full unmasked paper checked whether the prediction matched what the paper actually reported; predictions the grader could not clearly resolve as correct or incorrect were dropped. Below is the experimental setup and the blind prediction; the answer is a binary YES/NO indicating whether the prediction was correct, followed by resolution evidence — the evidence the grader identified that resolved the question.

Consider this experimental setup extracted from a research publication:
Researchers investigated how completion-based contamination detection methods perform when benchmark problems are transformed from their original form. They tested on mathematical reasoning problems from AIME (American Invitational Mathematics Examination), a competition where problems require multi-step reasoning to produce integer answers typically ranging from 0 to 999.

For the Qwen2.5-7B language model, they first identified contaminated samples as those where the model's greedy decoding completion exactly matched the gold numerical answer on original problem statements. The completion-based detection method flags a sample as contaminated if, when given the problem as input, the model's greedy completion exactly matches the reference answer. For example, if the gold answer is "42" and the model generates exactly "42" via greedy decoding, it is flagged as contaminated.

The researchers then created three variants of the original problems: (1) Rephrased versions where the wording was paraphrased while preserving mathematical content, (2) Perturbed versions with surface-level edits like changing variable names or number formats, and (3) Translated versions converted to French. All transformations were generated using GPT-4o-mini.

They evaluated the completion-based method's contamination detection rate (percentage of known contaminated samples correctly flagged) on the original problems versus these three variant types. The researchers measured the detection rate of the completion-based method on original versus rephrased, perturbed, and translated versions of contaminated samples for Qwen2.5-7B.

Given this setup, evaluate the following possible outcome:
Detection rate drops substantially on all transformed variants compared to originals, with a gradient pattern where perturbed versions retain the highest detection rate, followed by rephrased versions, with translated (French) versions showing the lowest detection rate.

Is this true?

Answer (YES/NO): NO